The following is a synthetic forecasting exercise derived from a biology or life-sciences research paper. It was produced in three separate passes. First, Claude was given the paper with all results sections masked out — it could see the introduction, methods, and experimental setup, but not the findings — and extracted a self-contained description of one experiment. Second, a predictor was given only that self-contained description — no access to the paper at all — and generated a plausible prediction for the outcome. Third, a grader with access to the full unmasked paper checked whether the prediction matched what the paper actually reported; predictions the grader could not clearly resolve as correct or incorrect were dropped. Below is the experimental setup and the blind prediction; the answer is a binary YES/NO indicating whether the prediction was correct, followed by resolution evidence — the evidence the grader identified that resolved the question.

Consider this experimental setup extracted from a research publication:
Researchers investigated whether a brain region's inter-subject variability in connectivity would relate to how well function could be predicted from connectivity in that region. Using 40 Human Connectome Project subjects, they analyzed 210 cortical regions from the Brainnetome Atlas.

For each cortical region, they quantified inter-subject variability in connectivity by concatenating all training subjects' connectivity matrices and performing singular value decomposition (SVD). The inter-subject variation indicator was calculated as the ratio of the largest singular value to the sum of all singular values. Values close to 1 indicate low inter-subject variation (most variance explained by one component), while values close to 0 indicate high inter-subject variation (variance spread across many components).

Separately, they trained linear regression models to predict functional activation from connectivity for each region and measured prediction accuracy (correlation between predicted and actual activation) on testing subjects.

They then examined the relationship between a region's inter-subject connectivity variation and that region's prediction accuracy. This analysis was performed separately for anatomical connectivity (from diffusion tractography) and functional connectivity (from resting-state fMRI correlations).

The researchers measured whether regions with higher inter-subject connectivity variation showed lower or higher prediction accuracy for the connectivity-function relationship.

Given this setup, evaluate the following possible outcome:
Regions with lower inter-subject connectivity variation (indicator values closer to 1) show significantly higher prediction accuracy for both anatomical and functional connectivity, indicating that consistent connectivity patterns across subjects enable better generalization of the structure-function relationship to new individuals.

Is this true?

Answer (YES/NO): NO